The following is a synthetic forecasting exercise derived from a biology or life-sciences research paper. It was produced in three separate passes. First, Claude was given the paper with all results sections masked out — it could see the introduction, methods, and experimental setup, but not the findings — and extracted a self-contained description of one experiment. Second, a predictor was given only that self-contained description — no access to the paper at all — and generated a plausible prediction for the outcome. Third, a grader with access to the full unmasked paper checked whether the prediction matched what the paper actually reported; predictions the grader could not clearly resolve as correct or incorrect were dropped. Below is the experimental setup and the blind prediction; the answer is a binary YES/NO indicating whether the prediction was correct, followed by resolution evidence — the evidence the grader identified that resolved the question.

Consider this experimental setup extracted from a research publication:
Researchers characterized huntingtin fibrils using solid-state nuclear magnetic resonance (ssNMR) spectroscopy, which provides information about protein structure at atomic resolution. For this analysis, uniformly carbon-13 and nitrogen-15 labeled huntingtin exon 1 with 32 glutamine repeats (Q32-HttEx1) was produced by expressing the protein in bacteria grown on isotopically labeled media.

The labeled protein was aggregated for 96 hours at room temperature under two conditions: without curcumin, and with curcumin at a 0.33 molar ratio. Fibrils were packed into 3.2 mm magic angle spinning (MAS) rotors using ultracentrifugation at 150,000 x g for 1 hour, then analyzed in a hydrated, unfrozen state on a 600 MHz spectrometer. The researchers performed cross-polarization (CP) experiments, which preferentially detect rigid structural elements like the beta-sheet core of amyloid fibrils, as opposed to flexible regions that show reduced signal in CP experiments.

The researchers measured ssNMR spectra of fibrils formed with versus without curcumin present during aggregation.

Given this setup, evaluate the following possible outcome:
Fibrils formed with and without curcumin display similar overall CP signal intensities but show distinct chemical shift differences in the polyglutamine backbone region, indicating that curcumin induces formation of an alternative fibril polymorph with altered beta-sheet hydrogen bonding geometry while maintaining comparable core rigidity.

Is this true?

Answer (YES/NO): NO